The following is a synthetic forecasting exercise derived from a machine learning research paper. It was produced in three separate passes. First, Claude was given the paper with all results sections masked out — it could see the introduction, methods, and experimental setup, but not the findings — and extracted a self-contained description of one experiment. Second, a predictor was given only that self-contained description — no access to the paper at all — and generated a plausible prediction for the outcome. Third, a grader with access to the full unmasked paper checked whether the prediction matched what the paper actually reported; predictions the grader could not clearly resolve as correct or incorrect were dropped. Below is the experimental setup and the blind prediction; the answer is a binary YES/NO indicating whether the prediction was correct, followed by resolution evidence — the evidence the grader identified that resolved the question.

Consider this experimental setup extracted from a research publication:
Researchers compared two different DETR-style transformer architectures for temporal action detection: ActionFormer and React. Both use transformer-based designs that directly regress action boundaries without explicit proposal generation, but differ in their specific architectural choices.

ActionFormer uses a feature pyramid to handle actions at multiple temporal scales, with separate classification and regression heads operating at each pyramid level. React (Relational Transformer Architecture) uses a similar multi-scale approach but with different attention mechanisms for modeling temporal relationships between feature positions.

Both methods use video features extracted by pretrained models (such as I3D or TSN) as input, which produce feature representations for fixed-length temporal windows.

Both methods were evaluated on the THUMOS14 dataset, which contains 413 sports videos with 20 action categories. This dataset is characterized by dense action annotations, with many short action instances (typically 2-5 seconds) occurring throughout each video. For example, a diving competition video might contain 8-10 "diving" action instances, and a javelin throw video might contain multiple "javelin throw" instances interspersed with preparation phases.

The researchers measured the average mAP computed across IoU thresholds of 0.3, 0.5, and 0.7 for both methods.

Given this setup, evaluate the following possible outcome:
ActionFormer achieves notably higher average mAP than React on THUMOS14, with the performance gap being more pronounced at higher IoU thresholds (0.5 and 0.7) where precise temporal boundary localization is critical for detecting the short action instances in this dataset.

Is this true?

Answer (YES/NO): NO